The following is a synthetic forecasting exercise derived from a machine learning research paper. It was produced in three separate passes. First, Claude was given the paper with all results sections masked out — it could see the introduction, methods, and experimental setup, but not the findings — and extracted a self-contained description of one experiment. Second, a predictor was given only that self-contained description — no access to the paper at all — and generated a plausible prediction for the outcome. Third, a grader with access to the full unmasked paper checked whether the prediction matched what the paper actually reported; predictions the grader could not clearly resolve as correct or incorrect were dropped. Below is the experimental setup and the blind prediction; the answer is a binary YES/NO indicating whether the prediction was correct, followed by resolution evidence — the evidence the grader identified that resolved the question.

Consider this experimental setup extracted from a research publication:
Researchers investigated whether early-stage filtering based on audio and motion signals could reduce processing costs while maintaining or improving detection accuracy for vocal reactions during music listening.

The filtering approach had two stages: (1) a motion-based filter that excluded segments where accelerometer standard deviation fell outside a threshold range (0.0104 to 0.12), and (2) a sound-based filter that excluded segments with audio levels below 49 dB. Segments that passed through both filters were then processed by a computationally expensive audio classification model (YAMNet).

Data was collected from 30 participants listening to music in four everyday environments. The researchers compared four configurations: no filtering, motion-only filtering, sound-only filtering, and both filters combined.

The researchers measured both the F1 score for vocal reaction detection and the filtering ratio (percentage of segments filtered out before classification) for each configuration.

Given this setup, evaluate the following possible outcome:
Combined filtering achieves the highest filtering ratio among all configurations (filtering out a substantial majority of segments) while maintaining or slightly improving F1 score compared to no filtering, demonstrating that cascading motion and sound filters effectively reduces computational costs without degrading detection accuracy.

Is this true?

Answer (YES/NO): YES